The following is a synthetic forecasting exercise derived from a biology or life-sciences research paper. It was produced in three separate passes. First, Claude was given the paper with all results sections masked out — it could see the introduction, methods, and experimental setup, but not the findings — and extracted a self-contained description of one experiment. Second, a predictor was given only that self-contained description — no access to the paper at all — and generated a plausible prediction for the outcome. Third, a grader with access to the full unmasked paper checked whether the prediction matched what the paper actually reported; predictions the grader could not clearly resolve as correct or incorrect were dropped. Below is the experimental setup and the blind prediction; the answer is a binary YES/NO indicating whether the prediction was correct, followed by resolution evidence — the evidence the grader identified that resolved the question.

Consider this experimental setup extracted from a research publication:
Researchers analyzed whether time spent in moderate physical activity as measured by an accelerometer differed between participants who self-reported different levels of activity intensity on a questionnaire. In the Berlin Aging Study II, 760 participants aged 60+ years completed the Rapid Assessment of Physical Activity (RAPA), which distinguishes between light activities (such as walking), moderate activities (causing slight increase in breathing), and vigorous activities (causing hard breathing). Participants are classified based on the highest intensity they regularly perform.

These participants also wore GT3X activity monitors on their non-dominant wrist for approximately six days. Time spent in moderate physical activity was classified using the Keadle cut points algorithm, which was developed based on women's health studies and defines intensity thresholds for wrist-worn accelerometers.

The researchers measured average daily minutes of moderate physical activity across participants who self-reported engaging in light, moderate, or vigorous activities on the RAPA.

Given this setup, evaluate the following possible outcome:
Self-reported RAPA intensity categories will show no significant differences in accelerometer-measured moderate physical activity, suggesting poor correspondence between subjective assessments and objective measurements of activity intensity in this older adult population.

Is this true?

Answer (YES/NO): NO